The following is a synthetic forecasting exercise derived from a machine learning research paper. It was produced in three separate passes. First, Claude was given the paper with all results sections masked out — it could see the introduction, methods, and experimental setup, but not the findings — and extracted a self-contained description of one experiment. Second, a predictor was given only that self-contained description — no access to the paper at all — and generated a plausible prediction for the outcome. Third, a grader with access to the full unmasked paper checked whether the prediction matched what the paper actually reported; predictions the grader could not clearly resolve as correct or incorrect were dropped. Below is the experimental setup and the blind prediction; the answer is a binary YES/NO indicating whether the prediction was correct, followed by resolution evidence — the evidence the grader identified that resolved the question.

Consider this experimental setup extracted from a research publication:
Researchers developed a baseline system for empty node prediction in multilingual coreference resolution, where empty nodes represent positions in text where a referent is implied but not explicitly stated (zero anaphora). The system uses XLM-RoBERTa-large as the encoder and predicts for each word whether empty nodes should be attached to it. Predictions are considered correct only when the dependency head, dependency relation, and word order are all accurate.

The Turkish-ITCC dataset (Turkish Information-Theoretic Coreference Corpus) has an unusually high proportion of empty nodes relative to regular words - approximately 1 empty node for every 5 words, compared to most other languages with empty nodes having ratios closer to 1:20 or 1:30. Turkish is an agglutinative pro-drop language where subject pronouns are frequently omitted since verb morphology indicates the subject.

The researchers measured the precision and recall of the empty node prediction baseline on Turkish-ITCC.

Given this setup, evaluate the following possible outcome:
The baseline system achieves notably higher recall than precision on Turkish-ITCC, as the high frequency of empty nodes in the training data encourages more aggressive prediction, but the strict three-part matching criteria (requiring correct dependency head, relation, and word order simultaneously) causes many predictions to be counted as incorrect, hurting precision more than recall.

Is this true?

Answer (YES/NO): YES